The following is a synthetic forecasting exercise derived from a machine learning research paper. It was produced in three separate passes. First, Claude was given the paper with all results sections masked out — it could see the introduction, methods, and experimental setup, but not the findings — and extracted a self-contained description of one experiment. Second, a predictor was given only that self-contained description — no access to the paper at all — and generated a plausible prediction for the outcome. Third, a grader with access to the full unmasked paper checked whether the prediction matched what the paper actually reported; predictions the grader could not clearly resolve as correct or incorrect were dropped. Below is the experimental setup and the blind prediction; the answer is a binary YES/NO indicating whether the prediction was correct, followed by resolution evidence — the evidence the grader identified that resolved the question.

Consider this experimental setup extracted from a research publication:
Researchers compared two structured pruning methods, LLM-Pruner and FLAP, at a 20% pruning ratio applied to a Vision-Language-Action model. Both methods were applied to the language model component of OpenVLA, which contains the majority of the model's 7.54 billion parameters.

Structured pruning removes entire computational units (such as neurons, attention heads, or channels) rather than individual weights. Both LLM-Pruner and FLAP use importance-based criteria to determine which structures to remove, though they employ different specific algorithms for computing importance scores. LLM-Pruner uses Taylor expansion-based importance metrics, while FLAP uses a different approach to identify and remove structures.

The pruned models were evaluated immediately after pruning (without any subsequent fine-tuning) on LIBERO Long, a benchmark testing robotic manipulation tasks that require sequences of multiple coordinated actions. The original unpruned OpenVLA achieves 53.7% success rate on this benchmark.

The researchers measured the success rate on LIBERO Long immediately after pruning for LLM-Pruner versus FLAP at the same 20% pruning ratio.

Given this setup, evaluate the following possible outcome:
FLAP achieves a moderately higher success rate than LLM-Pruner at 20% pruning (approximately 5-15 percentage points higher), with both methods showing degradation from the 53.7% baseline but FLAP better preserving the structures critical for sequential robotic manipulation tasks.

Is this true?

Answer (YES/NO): NO